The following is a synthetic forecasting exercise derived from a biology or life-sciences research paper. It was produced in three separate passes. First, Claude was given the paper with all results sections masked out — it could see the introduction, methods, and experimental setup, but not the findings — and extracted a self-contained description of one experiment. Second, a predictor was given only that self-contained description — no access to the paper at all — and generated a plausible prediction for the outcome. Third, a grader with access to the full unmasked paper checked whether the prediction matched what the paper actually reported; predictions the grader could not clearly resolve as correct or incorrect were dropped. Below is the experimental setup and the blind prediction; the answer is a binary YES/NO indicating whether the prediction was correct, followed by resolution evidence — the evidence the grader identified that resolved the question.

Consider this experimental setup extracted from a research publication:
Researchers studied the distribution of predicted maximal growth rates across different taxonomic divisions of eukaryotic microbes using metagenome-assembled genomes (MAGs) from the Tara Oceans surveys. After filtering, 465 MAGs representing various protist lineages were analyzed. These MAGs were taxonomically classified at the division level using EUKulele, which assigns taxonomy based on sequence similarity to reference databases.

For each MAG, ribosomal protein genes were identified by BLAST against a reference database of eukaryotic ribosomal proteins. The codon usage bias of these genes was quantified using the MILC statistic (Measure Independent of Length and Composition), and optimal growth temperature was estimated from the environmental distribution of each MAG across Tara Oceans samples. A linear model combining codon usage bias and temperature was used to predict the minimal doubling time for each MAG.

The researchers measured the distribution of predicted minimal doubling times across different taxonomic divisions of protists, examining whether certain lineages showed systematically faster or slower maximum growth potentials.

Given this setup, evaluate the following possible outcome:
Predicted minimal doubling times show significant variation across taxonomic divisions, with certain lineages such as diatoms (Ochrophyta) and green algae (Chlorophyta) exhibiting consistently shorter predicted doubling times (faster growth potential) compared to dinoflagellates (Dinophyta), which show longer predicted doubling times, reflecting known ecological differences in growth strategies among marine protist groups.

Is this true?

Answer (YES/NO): NO